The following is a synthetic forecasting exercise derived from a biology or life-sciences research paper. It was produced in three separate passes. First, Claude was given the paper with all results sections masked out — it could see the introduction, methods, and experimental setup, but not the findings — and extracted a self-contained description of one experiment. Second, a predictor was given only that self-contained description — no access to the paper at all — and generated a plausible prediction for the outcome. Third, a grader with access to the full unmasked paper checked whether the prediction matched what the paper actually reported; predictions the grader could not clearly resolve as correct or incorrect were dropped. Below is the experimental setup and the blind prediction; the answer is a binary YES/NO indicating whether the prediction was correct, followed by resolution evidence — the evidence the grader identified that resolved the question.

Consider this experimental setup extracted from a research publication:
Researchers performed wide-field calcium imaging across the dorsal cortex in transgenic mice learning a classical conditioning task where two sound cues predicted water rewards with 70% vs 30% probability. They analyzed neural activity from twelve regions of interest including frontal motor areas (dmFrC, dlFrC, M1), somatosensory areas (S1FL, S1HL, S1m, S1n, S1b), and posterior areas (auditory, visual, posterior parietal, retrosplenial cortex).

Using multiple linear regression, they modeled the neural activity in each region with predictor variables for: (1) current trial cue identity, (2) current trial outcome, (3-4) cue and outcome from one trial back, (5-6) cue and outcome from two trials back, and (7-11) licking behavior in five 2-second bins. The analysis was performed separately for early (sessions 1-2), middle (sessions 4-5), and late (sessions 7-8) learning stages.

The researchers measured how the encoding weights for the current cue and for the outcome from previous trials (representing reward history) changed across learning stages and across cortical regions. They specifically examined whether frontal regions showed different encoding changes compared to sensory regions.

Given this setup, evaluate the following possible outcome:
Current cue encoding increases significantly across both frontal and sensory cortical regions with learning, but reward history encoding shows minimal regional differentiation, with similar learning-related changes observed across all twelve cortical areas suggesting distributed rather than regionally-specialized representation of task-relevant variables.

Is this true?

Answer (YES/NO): NO